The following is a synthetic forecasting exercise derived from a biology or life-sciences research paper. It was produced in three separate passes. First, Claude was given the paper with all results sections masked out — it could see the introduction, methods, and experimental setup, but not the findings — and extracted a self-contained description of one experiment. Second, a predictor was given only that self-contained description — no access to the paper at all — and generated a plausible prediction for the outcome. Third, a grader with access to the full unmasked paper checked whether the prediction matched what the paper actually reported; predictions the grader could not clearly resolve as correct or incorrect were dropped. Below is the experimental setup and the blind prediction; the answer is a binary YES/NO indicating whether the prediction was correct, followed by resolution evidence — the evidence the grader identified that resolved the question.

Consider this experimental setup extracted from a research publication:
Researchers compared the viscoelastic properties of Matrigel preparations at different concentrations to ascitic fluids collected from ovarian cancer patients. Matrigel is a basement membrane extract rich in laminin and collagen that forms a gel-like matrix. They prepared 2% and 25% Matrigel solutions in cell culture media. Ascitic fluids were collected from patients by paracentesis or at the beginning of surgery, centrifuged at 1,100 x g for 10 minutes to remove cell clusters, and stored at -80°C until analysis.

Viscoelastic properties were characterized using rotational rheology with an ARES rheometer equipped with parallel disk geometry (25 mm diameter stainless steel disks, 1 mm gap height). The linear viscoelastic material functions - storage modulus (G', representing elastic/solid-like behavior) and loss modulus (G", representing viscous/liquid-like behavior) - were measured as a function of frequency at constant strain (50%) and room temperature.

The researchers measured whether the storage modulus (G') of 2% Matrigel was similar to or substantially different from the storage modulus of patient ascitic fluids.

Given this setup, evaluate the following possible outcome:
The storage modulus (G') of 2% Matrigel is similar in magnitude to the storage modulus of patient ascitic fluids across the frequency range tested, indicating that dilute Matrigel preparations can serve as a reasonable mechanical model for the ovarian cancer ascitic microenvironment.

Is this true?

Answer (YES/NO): YES